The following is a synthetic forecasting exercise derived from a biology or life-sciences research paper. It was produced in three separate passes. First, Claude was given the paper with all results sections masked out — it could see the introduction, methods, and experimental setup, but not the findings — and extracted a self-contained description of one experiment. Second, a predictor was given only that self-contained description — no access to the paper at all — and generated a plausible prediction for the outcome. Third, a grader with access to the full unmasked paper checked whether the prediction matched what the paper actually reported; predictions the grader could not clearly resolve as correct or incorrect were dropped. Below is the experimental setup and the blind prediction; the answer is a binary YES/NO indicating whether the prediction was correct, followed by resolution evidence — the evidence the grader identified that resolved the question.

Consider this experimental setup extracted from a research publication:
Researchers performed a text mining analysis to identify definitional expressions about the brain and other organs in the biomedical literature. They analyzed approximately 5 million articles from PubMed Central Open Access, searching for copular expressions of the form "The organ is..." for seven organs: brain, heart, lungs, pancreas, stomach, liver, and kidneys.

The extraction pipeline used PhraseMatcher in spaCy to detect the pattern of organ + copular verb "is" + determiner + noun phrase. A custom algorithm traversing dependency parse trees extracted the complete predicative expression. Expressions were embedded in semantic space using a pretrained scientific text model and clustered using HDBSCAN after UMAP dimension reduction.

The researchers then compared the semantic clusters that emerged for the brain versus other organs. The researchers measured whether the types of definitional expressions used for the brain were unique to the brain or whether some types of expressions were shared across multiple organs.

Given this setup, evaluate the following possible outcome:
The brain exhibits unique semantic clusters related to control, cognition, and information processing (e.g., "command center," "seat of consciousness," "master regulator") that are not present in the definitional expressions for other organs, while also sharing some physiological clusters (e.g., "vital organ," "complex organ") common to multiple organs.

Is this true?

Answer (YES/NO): NO